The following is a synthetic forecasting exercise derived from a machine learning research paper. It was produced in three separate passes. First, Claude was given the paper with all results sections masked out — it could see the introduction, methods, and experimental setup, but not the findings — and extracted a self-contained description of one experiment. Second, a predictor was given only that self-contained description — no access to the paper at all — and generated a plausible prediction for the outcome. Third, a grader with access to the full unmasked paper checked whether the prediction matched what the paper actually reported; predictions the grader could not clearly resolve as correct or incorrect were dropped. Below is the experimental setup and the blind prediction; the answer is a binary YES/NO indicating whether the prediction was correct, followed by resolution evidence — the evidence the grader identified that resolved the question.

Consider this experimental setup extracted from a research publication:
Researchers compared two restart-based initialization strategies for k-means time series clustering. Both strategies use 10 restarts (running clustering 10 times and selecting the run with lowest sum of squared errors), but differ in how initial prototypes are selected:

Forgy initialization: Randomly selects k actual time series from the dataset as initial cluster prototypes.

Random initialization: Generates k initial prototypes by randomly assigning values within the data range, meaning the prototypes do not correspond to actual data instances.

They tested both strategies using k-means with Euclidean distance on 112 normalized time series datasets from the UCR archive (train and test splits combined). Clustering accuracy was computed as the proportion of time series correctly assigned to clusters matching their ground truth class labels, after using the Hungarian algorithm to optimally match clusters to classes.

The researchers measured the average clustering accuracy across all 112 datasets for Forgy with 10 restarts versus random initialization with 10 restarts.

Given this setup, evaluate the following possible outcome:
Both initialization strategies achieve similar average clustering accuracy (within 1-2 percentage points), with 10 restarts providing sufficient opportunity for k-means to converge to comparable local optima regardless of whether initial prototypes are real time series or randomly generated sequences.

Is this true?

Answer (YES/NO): YES